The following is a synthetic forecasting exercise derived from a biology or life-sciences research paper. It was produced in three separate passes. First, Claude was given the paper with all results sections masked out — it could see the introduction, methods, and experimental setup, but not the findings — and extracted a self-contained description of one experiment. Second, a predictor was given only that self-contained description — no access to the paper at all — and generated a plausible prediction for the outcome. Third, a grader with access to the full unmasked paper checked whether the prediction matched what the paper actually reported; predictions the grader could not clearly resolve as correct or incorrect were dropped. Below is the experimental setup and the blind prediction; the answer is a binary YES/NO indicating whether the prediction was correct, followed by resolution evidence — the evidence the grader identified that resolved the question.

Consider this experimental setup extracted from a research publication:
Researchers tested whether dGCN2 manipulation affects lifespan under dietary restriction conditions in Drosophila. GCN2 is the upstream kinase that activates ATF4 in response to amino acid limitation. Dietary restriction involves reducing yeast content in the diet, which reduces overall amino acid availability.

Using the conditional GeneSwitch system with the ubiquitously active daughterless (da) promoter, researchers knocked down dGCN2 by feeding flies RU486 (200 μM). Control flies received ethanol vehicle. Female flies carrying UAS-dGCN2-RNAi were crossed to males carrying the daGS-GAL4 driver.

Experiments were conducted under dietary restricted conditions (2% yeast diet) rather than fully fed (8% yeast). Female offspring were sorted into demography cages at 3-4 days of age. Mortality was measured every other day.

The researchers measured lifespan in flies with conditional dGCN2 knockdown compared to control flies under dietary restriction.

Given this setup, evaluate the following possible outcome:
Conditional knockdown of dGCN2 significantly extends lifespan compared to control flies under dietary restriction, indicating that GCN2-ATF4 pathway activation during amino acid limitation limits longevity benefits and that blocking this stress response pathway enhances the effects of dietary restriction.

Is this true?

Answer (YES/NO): NO